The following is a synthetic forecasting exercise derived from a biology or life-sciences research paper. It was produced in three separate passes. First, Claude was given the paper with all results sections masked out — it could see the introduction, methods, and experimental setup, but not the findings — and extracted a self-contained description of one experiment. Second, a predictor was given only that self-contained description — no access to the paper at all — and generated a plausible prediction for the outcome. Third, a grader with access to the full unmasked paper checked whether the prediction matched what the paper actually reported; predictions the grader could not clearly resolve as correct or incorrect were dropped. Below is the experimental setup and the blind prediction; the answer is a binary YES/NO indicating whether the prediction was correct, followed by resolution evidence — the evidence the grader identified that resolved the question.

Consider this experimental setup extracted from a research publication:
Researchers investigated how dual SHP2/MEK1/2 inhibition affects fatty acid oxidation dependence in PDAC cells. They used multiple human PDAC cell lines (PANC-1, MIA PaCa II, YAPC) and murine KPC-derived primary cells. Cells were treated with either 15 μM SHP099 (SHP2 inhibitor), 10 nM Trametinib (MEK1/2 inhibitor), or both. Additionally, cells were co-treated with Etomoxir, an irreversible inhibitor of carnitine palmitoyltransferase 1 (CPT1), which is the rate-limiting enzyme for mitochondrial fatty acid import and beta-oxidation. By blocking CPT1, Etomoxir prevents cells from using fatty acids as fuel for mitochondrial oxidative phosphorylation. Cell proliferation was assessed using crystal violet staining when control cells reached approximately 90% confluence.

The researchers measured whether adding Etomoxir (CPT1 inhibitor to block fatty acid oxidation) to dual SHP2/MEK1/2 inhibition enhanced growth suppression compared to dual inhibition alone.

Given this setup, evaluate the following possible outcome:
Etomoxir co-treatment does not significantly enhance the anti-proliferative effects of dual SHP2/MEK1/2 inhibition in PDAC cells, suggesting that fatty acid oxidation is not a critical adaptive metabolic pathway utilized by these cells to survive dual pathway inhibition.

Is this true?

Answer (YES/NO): NO